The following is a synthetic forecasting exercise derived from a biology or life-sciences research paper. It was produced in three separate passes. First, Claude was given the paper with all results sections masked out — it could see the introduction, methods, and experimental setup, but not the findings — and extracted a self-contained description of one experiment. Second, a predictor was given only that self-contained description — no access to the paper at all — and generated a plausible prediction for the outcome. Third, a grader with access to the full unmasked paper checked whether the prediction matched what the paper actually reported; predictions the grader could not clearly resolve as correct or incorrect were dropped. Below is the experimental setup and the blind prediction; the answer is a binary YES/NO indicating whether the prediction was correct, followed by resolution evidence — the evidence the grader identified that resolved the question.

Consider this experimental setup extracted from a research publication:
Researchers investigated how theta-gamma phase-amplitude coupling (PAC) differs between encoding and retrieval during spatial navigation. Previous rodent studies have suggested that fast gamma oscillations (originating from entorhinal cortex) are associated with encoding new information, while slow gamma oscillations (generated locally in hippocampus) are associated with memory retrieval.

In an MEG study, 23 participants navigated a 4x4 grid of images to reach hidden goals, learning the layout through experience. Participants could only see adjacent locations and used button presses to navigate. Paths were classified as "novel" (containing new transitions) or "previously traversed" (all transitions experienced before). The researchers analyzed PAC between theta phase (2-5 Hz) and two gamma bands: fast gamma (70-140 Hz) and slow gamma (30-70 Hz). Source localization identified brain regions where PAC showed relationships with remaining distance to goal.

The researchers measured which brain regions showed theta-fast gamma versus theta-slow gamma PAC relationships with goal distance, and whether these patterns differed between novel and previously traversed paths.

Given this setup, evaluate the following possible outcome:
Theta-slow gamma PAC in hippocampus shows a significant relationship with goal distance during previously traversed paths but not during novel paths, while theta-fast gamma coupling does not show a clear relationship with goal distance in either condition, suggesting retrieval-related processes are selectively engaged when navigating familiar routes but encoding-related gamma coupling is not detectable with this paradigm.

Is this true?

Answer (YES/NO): NO